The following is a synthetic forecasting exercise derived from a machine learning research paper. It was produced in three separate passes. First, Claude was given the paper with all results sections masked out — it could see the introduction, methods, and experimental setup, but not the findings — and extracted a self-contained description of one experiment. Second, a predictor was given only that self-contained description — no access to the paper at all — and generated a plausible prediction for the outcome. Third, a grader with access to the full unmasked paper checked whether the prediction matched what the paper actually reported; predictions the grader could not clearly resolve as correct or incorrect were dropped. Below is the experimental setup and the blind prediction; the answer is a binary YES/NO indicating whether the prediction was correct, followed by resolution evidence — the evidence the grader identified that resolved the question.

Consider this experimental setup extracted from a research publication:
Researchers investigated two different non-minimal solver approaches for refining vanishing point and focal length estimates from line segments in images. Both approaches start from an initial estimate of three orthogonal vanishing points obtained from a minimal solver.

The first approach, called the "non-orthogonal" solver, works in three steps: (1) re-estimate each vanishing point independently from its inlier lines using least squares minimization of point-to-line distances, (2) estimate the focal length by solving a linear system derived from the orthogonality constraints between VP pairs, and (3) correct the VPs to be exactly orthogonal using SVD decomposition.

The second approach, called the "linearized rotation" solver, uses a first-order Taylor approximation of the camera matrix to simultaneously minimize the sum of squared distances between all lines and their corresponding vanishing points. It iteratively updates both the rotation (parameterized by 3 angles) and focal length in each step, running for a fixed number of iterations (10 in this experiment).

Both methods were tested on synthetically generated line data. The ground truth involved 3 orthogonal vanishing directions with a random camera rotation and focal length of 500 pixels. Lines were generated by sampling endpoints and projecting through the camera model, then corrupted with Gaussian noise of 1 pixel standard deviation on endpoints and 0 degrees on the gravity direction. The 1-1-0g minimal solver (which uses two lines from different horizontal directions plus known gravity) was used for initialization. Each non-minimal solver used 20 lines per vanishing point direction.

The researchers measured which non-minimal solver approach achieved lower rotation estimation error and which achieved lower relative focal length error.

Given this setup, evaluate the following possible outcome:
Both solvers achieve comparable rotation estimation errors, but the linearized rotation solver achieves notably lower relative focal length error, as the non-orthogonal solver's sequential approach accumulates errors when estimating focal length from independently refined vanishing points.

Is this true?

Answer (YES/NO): NO